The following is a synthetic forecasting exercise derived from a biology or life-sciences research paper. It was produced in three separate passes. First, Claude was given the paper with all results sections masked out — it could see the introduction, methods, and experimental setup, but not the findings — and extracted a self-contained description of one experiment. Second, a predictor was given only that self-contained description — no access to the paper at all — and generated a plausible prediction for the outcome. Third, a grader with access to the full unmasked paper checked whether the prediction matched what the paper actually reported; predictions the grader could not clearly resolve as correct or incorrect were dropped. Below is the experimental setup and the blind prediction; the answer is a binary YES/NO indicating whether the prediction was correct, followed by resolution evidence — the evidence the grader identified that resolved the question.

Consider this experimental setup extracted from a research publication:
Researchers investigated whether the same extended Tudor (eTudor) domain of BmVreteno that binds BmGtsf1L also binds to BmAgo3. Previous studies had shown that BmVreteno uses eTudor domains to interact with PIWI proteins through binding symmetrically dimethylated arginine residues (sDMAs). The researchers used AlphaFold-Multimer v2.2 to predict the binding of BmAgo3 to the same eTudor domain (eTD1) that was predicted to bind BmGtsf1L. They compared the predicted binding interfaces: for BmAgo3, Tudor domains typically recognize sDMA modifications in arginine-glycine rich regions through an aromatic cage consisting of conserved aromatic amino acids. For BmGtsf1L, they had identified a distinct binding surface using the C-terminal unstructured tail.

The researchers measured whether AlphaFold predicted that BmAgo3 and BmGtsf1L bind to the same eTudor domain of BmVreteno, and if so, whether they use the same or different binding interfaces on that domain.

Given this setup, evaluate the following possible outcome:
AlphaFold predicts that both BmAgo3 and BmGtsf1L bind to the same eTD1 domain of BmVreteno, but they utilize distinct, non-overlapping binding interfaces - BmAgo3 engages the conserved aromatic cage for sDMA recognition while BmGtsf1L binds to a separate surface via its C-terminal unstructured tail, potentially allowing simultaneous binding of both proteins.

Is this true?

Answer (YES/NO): YES